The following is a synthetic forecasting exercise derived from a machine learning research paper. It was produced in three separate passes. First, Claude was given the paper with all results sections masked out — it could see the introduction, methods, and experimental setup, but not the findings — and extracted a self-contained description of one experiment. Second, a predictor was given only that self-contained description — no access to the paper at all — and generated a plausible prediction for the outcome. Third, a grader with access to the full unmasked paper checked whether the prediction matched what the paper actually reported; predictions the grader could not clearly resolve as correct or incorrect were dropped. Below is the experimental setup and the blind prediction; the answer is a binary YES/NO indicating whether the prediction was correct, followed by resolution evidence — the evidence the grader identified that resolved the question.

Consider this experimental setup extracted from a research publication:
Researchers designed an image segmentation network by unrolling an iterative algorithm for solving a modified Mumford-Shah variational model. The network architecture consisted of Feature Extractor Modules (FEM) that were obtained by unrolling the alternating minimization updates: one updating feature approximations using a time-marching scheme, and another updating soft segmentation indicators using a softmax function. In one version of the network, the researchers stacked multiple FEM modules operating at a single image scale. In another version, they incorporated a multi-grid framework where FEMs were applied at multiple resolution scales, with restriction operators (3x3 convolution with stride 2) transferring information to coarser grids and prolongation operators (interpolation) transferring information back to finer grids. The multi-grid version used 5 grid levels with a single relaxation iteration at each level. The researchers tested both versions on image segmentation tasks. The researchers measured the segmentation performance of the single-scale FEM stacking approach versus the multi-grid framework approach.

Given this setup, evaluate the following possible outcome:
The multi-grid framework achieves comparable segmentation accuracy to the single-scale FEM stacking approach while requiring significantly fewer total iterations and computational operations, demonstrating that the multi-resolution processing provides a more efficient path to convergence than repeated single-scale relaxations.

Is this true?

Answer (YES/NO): NO